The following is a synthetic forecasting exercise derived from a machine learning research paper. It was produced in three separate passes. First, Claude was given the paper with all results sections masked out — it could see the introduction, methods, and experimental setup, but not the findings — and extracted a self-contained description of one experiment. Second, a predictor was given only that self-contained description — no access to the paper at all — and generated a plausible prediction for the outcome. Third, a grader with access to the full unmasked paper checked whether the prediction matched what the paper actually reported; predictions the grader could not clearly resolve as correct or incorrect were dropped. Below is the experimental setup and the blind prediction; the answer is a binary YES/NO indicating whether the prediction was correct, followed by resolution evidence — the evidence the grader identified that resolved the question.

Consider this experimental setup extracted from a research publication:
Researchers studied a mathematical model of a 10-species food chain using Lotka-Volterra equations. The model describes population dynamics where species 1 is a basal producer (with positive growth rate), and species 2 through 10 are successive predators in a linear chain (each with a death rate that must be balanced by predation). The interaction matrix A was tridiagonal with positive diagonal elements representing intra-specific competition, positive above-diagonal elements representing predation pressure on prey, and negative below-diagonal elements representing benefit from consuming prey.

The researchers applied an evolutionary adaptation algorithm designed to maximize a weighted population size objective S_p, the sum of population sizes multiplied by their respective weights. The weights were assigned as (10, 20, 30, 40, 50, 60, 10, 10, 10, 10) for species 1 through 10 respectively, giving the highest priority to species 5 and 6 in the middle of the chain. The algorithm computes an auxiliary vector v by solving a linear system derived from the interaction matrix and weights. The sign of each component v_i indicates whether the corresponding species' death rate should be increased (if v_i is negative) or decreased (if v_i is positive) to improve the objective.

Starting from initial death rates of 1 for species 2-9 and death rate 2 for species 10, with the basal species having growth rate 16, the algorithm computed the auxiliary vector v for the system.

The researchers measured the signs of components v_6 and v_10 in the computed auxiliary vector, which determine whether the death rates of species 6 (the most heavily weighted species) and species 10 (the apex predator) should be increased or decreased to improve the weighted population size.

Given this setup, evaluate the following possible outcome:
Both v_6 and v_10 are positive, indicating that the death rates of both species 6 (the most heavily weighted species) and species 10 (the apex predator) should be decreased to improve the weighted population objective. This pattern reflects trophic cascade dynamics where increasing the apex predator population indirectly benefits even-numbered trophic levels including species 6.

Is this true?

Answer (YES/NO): NO